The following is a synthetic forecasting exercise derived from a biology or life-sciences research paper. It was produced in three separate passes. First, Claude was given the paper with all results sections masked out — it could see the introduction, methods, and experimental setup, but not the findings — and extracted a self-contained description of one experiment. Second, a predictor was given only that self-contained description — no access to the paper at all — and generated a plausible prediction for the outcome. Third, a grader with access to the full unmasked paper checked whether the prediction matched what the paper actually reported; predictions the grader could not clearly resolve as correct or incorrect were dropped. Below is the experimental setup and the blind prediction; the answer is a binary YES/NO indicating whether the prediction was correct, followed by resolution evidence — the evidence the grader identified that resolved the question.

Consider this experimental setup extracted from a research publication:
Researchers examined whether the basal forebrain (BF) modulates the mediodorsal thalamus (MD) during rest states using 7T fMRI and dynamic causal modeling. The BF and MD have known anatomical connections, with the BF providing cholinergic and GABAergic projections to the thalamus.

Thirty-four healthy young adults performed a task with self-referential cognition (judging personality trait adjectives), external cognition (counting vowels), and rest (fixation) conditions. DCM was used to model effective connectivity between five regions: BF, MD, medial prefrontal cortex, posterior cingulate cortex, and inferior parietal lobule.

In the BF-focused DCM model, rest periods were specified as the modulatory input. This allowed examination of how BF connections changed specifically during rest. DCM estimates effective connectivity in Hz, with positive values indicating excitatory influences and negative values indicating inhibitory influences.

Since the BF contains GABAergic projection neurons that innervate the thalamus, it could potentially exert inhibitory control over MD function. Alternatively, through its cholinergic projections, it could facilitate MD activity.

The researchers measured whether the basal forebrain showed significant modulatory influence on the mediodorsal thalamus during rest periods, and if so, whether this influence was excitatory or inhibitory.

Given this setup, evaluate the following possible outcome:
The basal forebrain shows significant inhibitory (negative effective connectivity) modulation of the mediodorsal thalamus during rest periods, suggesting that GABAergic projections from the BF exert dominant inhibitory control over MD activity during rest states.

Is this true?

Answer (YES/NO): NO